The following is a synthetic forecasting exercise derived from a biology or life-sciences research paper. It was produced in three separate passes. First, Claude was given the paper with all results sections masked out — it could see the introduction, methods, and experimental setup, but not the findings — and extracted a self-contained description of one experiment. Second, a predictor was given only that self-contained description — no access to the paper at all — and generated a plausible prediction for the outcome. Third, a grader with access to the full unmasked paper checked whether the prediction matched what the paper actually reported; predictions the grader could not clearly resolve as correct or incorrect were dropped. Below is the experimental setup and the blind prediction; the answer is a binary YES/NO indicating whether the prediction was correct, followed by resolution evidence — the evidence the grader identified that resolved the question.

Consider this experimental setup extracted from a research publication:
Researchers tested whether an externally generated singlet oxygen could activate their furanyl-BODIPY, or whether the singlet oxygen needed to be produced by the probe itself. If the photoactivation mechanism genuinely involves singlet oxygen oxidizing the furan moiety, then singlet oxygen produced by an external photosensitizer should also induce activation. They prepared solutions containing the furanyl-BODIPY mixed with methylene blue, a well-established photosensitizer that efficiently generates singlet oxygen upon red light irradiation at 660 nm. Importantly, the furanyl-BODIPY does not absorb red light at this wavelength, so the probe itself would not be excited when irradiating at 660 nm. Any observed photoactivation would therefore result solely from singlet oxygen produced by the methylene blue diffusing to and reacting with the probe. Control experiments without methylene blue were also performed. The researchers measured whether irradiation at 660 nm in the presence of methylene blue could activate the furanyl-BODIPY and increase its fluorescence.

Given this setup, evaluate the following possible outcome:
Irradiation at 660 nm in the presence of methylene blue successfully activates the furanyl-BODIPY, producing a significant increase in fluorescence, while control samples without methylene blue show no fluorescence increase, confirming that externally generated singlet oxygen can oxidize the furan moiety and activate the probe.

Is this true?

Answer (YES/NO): YES